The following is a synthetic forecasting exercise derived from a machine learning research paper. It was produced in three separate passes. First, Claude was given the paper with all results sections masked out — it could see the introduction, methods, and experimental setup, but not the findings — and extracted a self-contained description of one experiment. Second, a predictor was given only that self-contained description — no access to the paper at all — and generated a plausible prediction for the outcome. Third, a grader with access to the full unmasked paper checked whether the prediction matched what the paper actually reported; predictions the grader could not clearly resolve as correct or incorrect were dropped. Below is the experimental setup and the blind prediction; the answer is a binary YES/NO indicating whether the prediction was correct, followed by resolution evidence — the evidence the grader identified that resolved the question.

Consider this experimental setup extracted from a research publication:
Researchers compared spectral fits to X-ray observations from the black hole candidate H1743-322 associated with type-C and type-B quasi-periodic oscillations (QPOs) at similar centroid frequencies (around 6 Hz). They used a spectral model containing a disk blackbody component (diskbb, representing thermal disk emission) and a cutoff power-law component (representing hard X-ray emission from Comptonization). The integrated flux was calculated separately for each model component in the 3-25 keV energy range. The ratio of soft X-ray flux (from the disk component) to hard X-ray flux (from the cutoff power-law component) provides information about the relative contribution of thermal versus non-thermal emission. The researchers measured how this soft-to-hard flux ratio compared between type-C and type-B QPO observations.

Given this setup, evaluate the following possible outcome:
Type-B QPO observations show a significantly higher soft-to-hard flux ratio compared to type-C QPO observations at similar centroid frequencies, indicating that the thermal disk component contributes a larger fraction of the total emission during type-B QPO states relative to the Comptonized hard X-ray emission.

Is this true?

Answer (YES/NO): YES